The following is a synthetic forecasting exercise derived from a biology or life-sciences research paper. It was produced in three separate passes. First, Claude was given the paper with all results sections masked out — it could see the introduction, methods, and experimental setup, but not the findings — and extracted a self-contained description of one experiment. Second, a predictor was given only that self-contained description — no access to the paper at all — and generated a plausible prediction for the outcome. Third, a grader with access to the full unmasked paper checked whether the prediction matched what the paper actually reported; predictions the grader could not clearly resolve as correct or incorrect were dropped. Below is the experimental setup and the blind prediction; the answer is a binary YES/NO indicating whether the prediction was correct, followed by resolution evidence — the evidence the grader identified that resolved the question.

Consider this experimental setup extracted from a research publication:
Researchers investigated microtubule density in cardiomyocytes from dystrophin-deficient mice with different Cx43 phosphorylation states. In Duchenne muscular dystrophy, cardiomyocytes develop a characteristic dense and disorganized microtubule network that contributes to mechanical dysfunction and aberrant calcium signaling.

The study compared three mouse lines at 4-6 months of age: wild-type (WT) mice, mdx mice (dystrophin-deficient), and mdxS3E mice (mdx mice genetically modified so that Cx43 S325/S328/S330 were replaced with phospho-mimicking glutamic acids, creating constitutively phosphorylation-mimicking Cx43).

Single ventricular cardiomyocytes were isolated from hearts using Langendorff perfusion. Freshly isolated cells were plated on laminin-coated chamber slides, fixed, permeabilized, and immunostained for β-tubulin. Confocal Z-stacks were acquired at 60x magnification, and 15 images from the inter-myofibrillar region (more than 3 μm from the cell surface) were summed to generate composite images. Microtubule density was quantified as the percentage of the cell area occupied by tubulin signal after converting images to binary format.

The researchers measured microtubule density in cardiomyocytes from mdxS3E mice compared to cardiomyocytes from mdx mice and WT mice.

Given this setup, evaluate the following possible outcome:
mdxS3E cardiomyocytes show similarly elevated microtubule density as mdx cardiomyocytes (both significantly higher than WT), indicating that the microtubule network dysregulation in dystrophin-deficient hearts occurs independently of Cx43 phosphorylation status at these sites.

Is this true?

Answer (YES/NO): NO